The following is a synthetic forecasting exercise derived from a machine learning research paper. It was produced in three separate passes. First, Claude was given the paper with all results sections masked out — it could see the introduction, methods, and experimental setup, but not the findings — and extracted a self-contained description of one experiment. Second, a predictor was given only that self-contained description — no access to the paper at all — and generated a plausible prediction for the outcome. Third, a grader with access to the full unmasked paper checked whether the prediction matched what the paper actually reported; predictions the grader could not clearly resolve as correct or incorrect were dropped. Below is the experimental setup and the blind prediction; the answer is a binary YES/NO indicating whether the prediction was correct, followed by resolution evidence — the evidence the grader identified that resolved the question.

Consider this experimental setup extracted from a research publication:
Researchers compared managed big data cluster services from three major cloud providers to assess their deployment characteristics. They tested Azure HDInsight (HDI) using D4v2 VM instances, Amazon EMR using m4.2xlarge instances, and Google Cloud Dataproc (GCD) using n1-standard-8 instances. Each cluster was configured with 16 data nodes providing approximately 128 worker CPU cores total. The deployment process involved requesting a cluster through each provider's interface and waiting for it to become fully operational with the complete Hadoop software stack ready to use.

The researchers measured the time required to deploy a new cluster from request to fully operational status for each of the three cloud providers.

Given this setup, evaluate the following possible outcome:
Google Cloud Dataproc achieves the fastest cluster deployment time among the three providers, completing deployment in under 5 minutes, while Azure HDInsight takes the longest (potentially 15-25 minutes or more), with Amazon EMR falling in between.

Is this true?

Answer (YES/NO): YES